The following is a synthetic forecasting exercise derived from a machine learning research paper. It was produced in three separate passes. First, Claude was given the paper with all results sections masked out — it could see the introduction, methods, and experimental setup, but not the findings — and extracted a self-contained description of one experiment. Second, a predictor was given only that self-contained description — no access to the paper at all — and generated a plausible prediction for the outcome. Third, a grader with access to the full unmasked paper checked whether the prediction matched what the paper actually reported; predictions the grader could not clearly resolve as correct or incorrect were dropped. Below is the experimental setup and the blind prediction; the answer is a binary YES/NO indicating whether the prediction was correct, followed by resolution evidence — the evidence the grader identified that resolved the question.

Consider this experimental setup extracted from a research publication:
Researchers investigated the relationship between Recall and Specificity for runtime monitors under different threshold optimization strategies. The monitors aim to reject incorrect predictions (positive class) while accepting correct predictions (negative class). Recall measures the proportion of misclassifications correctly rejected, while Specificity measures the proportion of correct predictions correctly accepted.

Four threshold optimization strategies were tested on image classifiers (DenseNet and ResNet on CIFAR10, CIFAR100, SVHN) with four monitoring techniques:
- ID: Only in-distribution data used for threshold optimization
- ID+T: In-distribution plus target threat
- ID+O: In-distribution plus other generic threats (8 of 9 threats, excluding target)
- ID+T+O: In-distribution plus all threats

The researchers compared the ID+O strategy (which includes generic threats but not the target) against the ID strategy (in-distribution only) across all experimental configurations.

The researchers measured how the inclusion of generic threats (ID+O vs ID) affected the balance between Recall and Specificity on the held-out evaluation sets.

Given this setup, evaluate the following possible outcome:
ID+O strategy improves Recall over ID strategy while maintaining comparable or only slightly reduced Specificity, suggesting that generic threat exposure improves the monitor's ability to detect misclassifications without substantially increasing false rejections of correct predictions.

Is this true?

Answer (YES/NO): NO